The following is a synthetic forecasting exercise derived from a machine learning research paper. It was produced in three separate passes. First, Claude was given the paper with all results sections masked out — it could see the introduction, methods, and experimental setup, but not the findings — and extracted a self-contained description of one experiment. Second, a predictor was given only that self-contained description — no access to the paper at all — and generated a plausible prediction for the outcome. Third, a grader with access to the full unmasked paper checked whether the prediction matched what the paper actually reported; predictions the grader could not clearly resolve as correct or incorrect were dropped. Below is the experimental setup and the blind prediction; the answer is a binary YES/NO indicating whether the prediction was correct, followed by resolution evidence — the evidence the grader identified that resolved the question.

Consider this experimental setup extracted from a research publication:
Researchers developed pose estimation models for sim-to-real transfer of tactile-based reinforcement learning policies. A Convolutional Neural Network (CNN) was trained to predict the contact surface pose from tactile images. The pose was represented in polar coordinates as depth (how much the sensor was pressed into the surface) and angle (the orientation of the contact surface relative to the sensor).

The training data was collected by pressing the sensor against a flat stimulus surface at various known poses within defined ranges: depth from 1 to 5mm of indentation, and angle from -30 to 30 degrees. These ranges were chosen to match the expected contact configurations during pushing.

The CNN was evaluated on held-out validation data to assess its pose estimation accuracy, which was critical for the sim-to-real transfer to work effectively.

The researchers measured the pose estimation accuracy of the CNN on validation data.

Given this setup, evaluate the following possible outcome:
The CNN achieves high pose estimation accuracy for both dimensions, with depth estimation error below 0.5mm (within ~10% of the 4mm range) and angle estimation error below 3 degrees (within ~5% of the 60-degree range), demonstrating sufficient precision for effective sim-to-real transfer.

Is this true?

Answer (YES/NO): YES